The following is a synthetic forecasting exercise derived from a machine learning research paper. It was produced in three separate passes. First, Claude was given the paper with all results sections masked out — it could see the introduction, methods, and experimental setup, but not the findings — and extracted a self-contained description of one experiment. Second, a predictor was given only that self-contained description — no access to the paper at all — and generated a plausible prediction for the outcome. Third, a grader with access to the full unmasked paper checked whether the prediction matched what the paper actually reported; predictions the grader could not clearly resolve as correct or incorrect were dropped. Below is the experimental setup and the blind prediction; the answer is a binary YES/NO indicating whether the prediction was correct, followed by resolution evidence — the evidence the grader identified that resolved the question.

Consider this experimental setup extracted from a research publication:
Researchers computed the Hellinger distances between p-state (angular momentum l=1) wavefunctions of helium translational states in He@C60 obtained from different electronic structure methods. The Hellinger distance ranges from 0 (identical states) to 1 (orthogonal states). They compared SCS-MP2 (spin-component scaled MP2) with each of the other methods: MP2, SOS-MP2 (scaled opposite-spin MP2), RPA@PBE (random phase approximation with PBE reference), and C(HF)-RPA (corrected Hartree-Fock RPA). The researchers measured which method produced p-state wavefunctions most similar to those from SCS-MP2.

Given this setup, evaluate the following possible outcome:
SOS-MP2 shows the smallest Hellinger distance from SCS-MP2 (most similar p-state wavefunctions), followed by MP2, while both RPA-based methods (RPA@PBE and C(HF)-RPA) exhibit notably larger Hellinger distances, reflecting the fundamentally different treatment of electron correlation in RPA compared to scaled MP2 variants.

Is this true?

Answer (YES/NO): NO